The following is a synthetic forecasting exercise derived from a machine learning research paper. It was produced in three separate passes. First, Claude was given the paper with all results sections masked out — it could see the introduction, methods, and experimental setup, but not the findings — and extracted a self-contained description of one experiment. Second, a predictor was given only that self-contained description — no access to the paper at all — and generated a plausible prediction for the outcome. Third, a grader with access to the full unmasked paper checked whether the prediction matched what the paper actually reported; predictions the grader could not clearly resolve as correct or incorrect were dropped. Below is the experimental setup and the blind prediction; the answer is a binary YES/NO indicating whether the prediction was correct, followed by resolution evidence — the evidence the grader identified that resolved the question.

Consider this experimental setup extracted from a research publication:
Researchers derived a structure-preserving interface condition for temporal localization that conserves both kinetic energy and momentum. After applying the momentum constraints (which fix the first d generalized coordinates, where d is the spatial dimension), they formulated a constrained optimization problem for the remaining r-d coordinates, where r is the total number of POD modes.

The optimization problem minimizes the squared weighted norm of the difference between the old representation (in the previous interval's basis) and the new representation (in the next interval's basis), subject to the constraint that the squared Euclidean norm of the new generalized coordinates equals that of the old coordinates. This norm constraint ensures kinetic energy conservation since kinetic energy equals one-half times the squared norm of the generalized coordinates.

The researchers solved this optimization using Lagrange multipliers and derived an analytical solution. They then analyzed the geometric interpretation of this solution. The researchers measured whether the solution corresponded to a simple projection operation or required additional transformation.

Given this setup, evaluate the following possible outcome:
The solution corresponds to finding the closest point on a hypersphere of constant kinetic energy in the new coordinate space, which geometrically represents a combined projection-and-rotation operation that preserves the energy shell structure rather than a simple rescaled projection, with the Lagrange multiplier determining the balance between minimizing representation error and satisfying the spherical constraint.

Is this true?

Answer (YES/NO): NO